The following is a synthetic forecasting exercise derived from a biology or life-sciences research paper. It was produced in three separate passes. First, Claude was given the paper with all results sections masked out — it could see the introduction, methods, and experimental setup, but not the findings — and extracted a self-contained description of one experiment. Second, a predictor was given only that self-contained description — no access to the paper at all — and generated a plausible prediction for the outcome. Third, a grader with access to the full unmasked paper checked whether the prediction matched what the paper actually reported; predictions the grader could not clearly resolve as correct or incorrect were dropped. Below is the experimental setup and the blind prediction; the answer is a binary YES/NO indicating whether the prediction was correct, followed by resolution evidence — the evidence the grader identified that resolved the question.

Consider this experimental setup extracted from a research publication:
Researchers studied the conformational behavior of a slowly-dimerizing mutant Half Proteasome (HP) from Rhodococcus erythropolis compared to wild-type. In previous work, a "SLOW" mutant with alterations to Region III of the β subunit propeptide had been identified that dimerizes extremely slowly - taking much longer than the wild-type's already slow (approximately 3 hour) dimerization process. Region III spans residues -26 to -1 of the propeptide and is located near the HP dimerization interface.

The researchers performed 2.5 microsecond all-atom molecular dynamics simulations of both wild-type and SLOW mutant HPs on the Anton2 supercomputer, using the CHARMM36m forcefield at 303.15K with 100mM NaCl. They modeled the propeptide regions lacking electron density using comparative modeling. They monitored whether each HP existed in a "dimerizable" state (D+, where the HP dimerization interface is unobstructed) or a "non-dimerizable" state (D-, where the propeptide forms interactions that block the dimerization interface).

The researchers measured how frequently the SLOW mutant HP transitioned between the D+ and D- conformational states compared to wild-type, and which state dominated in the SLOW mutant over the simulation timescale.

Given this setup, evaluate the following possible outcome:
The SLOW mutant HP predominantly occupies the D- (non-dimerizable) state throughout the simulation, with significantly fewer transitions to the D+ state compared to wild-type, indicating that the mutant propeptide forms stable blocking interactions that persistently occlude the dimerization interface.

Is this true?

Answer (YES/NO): YES